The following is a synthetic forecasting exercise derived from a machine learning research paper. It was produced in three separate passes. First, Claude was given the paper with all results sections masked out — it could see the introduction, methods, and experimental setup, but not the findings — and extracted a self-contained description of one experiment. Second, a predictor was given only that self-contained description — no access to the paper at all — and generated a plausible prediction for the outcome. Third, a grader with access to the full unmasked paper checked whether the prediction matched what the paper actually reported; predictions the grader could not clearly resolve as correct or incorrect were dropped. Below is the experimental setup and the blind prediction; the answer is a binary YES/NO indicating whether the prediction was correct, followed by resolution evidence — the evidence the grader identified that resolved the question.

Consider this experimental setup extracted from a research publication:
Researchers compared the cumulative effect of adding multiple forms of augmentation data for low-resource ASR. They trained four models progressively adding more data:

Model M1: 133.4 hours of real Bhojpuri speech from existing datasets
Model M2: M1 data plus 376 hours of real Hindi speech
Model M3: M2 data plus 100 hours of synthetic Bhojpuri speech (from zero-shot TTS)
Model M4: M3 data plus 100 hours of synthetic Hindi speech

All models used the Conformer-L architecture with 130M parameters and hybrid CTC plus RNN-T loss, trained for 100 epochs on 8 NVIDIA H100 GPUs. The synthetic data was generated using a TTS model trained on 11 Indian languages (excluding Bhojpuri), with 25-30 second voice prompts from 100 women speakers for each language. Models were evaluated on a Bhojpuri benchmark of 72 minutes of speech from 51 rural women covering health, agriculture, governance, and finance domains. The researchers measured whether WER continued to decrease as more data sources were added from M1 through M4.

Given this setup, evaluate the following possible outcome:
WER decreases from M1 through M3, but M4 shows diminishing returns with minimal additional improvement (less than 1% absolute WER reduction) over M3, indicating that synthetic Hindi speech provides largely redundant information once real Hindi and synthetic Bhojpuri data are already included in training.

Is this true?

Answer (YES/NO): NO